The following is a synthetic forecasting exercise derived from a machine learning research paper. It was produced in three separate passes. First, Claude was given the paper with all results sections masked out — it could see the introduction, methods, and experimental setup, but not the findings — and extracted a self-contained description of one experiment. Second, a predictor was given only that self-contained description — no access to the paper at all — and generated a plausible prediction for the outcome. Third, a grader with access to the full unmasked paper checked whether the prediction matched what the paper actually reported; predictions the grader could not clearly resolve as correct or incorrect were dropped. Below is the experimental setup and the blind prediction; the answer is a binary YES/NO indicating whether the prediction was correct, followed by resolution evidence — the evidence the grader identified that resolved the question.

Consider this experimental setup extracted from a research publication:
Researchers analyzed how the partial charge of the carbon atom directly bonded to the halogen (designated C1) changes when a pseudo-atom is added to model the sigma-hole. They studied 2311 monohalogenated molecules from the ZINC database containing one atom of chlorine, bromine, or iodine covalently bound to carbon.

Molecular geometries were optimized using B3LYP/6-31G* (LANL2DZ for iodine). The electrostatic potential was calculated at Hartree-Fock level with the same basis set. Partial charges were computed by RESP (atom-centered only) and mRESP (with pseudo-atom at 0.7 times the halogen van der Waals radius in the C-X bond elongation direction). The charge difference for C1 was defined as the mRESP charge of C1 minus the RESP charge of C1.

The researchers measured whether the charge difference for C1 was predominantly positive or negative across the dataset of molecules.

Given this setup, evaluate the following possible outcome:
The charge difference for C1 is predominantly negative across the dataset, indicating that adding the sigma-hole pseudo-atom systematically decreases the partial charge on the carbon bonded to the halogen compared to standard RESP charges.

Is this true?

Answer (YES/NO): NO